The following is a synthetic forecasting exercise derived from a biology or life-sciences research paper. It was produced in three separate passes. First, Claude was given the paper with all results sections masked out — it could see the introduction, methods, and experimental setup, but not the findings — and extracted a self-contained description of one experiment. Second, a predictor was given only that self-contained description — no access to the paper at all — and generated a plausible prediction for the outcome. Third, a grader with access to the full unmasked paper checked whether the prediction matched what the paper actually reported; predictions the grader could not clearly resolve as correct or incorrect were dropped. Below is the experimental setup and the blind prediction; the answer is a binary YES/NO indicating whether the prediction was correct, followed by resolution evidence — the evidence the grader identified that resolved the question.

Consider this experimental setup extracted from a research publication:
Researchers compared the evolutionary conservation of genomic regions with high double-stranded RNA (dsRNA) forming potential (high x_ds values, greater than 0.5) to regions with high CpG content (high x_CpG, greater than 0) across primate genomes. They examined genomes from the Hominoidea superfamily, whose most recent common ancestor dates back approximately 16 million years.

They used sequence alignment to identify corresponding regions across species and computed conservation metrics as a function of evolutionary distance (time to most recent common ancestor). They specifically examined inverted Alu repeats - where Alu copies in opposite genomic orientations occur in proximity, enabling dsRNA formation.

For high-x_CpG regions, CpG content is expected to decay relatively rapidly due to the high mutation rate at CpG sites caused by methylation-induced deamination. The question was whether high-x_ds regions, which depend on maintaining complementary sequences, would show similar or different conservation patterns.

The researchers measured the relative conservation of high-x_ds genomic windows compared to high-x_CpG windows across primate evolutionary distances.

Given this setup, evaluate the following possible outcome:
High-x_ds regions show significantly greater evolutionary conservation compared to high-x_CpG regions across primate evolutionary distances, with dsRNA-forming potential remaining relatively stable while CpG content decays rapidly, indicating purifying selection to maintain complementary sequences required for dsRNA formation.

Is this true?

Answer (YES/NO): YES